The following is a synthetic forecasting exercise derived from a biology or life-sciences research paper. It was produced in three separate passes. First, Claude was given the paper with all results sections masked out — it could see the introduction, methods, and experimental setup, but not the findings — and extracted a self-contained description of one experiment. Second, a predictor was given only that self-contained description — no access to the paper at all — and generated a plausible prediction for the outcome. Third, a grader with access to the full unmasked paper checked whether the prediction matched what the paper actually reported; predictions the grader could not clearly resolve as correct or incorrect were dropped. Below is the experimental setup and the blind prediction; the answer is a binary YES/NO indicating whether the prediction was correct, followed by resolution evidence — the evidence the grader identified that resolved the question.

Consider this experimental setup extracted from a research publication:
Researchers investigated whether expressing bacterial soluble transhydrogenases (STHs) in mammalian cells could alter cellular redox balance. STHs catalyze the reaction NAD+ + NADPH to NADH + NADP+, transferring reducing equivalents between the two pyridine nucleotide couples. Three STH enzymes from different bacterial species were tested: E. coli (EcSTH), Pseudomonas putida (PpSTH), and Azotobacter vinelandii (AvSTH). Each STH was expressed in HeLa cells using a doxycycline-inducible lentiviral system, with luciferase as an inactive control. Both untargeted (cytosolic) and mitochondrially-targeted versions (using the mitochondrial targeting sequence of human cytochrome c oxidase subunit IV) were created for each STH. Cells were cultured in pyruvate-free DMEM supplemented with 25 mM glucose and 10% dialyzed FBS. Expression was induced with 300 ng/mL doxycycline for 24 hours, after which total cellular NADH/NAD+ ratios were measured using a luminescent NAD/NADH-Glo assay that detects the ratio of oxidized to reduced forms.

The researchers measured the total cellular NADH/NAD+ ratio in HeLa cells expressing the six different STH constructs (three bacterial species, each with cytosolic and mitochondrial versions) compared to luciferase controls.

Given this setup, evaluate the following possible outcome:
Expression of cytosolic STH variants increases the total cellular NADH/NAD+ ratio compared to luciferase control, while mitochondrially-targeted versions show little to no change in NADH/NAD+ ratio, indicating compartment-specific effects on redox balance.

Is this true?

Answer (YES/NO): NO